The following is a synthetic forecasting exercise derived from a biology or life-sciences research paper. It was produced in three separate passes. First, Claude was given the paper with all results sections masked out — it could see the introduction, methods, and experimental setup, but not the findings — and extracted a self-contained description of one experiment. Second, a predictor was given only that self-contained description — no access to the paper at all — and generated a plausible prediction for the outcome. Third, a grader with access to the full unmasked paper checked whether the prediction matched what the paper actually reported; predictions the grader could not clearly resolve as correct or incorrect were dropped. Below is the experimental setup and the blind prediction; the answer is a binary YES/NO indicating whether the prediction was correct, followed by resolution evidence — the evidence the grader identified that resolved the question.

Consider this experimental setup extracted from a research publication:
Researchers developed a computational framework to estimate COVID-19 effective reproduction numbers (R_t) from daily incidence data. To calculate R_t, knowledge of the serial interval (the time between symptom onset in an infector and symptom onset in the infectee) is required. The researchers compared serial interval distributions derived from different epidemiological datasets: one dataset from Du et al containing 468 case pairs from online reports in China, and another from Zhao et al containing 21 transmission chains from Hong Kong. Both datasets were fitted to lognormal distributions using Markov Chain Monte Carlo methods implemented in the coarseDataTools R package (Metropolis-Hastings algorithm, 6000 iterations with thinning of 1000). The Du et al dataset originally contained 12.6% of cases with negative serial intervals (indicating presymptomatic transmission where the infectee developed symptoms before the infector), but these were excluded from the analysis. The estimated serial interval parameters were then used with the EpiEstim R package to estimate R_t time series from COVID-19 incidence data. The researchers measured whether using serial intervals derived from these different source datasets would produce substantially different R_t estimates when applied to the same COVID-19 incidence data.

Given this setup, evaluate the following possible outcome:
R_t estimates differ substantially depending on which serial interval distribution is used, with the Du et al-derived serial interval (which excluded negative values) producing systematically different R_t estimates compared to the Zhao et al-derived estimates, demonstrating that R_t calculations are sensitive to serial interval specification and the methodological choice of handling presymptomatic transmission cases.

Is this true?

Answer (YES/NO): NO